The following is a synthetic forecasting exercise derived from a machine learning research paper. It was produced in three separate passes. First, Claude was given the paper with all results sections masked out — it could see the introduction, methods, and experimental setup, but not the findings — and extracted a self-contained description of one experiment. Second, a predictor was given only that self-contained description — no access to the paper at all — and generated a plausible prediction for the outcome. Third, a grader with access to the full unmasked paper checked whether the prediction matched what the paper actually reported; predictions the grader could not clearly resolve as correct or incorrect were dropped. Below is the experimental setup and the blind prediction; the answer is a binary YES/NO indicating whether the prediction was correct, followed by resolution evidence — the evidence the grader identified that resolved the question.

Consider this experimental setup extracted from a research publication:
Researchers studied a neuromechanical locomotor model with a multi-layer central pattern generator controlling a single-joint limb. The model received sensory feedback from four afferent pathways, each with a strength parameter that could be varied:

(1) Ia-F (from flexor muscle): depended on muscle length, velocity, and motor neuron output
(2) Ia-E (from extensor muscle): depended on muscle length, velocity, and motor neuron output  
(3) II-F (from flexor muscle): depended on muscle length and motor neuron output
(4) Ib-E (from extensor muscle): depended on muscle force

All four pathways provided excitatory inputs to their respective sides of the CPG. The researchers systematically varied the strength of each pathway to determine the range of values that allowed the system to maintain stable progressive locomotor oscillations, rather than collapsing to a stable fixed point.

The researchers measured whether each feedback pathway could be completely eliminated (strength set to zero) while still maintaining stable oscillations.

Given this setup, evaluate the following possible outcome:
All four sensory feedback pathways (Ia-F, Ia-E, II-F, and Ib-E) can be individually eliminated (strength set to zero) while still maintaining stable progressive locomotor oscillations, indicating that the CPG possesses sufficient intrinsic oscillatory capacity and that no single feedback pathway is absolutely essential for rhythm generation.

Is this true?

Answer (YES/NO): NO